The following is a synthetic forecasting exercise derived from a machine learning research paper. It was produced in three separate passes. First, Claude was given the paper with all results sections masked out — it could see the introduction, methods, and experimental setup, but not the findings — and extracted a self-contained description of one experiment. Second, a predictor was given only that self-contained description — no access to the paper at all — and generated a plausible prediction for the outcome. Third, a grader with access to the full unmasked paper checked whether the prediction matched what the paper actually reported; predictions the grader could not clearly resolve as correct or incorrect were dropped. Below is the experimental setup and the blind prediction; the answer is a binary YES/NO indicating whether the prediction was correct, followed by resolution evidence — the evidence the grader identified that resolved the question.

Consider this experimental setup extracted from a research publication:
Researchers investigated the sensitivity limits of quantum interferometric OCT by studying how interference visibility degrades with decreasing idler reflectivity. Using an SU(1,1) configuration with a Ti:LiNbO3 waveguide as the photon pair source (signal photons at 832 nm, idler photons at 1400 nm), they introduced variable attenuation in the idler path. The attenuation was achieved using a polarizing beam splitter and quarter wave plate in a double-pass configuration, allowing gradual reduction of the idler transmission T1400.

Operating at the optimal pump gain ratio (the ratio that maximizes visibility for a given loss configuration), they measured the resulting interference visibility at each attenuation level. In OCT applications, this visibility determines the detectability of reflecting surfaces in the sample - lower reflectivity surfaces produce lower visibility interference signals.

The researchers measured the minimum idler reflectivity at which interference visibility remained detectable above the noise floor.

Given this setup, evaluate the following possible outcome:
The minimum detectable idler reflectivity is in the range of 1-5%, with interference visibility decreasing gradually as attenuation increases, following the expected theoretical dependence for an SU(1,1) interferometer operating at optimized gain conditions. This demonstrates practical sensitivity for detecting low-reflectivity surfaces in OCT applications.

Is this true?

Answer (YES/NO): YES